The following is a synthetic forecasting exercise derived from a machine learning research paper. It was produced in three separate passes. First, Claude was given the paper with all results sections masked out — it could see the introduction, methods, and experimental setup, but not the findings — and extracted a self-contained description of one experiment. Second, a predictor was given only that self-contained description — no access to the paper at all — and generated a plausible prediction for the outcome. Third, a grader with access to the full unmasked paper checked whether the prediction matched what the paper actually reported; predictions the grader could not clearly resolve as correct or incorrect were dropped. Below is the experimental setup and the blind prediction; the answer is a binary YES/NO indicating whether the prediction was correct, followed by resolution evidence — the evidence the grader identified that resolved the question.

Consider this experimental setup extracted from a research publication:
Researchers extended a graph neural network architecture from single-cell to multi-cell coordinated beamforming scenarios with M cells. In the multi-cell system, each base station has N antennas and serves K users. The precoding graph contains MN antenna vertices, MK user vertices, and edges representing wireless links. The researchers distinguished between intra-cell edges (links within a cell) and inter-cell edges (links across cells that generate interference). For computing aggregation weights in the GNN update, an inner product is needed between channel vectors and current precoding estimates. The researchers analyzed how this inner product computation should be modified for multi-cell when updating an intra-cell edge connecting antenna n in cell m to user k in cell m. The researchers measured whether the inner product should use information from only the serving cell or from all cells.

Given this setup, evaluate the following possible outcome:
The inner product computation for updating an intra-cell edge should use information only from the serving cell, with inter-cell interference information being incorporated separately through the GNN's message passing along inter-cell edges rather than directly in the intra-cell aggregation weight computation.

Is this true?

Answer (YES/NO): YES